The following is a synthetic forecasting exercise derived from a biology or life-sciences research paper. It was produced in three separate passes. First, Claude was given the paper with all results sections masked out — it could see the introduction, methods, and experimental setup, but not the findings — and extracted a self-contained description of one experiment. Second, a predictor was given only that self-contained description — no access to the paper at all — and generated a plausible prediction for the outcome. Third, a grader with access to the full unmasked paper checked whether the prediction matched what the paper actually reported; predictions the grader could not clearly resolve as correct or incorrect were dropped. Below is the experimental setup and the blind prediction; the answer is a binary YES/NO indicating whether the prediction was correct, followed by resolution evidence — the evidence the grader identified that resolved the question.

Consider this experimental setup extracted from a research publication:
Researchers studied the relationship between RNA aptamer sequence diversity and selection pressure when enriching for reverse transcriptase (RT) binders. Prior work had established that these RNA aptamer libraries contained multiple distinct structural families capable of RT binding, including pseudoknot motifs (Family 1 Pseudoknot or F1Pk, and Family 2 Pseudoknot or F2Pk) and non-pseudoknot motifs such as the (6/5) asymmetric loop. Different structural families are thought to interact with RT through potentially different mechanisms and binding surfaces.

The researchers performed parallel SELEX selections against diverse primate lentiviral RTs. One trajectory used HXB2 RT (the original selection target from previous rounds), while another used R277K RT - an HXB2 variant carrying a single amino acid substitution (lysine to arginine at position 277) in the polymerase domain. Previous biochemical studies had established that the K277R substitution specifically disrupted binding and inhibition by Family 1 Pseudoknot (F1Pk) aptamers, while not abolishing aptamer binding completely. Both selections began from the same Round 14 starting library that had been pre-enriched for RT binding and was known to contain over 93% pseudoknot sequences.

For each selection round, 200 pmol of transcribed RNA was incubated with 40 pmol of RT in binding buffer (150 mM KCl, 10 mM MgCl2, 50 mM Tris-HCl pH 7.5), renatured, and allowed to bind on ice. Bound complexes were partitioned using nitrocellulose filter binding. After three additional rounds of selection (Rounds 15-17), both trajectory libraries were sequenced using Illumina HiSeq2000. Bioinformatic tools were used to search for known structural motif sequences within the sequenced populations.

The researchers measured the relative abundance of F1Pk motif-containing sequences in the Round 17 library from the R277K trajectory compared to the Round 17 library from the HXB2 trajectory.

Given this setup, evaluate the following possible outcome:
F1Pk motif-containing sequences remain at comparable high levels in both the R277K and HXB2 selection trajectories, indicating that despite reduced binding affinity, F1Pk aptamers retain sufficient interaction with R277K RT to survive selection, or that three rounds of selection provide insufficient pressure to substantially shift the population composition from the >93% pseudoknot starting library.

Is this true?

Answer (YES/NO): NO